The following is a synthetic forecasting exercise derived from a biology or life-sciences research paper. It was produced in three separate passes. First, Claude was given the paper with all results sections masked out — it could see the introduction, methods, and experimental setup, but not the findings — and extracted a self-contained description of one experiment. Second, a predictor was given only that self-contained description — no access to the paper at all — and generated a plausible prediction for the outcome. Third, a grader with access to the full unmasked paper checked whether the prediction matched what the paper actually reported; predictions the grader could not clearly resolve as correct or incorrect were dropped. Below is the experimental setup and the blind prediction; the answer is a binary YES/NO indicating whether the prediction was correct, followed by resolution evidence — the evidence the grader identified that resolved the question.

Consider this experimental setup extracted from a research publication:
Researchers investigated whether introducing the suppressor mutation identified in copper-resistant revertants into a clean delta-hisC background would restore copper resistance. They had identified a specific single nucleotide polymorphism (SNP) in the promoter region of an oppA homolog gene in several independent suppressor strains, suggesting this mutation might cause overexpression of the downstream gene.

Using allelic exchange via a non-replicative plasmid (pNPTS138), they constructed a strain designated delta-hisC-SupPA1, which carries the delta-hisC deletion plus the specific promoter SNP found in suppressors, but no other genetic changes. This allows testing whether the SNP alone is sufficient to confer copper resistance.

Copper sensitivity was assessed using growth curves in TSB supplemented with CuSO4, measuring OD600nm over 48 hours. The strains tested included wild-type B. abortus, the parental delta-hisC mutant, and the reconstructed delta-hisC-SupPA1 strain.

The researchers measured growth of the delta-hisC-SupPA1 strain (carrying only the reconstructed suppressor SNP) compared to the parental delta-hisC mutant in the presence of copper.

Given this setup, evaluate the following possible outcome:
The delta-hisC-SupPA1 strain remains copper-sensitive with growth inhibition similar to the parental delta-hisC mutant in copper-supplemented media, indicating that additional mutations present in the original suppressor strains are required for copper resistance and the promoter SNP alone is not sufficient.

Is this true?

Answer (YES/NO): NO